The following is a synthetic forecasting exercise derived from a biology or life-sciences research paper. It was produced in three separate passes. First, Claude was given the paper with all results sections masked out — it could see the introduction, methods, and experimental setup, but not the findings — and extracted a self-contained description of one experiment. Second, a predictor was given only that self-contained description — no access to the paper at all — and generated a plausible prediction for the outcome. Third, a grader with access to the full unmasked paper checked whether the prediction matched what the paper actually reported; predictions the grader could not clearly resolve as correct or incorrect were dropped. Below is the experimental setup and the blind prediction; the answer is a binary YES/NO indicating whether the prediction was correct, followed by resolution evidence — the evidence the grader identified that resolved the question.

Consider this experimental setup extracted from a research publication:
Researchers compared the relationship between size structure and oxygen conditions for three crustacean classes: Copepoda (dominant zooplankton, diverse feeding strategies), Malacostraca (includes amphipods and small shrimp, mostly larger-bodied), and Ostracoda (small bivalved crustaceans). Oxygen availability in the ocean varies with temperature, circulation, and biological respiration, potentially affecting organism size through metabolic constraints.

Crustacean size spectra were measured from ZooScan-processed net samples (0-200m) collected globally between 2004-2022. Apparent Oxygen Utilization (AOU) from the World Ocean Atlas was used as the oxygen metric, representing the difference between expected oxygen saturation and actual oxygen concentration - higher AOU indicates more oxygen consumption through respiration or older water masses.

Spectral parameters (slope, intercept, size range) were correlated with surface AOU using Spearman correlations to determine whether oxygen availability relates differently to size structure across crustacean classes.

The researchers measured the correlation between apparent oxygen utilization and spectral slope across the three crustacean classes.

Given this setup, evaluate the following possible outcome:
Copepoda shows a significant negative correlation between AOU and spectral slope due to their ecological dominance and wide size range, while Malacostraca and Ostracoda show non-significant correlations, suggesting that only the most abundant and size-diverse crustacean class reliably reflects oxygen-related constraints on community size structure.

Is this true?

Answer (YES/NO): NO